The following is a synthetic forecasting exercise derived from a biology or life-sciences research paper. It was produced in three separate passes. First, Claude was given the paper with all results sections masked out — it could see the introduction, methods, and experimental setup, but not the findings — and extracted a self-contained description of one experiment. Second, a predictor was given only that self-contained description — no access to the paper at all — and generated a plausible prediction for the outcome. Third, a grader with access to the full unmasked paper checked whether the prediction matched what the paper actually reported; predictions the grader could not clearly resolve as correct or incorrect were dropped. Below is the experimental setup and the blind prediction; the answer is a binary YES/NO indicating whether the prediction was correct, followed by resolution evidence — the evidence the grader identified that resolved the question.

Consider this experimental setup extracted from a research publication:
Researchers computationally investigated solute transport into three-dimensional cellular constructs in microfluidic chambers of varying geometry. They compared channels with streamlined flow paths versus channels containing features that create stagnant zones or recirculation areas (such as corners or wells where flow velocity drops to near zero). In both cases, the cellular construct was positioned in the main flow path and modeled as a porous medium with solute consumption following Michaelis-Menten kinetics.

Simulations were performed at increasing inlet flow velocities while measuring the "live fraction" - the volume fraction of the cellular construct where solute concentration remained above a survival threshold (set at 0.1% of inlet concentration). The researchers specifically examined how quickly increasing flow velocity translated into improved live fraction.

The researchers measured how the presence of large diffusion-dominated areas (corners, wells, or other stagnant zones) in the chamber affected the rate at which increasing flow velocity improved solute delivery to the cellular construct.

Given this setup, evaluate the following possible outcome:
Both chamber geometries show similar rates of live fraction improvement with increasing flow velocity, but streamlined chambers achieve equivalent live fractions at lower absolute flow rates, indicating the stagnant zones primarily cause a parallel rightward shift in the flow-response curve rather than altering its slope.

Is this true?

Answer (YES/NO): NO